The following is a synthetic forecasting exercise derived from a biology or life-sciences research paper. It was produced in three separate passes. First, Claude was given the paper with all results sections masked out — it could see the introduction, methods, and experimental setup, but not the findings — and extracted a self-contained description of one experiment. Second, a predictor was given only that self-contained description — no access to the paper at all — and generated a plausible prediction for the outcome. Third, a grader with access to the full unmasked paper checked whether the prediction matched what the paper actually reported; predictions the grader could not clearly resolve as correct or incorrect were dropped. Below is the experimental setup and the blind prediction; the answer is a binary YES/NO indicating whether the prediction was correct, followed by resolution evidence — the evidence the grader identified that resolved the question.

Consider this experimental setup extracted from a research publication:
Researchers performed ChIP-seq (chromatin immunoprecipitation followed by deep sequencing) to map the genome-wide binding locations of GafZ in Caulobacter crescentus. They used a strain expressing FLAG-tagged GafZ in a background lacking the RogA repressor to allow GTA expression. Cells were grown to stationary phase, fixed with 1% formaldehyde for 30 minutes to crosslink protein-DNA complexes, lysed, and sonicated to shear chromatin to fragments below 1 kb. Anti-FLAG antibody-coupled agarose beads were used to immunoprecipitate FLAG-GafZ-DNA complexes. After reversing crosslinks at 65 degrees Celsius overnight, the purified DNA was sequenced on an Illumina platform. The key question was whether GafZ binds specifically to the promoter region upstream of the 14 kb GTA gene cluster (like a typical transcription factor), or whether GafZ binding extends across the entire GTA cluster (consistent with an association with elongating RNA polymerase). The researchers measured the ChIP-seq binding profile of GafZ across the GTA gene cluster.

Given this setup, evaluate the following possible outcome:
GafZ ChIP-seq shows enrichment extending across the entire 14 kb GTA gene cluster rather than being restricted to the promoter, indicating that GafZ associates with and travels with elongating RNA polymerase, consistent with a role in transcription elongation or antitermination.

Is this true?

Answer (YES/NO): YES